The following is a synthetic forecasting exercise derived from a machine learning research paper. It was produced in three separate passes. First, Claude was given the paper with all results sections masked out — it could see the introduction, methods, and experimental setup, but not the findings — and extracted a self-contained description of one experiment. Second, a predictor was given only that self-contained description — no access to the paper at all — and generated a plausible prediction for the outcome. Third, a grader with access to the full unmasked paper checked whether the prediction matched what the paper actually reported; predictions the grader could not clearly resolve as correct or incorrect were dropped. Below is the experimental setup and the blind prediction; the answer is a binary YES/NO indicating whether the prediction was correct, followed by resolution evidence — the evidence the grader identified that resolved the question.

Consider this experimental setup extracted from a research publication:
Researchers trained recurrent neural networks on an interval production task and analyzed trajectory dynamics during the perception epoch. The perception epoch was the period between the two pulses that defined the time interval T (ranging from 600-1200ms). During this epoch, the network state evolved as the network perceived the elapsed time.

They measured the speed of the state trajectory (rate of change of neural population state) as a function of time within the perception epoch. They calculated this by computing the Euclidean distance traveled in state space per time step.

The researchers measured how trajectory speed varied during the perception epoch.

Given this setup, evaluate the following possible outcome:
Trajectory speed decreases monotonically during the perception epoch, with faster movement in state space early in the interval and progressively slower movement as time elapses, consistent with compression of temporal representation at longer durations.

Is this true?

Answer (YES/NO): NO